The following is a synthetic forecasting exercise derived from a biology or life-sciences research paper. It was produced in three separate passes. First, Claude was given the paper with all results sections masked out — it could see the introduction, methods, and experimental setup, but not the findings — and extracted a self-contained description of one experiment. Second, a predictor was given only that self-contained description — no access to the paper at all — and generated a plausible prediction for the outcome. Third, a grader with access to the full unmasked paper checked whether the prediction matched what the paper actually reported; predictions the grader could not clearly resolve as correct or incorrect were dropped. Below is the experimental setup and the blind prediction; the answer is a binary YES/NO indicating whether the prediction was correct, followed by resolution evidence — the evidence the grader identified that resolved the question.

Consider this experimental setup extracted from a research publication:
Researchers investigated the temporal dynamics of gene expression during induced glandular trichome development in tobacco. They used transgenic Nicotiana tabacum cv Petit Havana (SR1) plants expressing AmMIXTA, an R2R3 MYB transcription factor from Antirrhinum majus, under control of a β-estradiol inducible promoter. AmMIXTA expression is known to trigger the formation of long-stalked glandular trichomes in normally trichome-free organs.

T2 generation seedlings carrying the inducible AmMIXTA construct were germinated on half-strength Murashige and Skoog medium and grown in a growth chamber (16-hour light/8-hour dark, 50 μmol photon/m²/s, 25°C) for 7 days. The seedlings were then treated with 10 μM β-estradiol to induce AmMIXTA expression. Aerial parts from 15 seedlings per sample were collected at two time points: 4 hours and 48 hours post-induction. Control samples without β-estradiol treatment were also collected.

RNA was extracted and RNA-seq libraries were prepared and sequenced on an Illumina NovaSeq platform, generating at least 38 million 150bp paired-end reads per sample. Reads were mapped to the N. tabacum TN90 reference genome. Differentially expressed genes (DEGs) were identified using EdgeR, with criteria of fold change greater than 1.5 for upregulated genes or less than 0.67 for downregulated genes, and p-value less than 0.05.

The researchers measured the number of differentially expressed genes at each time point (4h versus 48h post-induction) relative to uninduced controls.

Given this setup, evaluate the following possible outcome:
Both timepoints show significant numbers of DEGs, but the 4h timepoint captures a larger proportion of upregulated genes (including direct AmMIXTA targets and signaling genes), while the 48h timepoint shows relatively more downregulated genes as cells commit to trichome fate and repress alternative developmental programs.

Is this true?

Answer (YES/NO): NO